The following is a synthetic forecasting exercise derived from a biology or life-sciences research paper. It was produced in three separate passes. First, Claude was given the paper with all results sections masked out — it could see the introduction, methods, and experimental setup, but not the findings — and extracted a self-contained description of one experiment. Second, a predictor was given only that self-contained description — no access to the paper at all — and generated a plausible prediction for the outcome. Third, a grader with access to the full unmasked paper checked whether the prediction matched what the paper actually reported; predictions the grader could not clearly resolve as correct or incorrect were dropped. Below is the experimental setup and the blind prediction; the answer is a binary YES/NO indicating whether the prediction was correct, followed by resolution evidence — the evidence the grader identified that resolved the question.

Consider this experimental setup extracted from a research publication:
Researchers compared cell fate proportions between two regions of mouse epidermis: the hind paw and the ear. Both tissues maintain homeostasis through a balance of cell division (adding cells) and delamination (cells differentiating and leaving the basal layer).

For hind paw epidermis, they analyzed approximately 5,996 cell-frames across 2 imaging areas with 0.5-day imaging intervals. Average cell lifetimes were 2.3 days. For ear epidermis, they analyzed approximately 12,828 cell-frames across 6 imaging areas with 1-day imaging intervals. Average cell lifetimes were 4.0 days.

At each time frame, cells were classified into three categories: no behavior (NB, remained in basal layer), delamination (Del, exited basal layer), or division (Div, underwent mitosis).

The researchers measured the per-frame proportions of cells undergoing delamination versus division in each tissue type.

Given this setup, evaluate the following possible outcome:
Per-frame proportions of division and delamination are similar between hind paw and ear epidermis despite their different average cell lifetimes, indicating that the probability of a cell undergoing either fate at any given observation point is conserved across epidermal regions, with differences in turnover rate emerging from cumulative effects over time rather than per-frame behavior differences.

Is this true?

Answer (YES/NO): NO